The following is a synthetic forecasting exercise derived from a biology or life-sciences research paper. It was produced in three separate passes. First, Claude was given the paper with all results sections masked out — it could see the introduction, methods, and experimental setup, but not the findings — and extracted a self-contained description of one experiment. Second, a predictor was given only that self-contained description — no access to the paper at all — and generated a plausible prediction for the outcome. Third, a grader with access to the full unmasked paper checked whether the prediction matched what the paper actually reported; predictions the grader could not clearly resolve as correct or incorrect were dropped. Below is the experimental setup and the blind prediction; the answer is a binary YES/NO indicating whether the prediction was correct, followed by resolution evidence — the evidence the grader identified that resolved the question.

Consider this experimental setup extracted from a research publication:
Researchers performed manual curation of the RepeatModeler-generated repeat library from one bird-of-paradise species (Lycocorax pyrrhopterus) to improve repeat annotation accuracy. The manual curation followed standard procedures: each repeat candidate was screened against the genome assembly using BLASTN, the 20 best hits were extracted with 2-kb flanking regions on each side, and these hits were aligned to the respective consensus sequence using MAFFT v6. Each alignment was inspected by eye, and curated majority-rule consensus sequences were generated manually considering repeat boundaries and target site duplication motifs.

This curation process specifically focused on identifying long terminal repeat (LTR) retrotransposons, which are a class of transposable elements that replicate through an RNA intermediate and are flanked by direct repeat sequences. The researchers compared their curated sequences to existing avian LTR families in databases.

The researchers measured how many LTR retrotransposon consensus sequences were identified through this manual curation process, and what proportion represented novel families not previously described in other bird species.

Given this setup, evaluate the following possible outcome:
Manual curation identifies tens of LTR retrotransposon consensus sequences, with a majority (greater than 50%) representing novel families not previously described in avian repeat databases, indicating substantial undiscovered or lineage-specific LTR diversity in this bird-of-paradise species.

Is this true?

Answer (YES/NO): NO